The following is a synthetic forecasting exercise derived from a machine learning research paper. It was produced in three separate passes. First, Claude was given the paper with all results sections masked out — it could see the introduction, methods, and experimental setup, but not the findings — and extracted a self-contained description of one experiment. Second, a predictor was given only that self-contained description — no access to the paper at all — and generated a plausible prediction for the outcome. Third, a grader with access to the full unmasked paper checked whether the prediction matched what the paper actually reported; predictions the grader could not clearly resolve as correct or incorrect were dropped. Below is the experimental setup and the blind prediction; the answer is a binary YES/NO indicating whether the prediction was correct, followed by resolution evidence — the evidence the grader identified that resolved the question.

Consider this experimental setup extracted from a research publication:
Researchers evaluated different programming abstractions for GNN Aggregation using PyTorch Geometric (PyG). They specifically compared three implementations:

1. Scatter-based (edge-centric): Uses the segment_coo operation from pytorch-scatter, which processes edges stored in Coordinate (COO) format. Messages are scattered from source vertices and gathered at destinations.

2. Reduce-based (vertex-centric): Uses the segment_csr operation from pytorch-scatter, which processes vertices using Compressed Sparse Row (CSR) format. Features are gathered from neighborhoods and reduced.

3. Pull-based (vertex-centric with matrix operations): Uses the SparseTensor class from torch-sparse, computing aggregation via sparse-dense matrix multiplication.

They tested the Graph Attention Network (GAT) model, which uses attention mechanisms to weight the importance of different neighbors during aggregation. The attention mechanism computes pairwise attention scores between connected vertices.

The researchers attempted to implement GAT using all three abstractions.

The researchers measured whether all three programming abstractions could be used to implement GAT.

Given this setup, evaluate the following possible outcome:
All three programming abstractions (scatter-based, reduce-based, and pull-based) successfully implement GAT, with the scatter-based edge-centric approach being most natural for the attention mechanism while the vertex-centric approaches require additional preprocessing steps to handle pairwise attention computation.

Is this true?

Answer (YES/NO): NO